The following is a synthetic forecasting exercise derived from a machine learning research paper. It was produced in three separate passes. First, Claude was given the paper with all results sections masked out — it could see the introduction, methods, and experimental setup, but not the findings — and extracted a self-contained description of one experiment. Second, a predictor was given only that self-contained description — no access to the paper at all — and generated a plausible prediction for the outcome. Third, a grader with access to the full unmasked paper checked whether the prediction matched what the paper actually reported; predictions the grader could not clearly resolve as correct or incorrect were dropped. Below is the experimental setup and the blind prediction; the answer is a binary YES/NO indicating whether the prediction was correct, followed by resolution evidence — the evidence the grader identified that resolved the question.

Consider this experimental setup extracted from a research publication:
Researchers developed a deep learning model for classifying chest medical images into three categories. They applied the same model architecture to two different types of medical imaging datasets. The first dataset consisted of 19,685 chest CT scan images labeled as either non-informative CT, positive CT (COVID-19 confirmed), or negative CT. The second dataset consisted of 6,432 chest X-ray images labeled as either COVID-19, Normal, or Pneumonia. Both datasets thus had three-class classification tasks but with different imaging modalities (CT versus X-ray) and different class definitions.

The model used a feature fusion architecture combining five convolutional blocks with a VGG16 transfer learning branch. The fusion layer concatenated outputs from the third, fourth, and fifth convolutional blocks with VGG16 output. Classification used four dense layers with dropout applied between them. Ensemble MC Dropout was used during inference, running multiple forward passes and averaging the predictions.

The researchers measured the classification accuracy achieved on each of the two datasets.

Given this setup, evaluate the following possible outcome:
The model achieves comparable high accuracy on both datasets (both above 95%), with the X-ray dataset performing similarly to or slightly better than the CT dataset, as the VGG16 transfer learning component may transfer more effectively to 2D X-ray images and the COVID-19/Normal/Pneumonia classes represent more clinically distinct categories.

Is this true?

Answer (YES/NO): NO